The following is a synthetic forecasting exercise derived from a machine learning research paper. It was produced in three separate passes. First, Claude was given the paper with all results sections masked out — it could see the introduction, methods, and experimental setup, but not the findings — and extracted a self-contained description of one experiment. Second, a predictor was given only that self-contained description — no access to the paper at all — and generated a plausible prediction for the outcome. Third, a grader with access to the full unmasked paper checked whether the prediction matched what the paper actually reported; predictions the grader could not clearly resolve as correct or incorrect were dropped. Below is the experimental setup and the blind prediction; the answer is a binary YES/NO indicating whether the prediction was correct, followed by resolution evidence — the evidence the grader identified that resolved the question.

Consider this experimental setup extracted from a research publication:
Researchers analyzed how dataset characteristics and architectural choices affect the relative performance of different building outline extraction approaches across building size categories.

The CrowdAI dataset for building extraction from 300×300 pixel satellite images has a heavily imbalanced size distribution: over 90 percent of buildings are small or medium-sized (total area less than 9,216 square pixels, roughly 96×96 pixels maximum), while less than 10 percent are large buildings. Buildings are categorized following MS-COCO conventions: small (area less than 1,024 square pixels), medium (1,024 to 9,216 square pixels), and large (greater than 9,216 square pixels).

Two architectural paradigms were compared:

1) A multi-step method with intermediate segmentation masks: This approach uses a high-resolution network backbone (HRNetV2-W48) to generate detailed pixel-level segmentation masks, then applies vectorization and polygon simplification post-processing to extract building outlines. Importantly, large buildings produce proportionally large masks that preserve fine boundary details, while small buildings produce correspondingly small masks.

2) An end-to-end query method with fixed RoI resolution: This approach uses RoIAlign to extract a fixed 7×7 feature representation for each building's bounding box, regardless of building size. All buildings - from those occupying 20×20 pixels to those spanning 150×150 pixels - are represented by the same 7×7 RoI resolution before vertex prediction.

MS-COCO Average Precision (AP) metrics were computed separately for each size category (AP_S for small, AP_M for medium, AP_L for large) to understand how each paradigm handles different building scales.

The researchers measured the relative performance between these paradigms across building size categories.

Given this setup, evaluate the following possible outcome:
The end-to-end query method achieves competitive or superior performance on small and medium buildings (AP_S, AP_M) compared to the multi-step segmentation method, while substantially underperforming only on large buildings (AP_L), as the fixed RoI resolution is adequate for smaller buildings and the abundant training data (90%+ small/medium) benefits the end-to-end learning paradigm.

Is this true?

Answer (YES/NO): YES